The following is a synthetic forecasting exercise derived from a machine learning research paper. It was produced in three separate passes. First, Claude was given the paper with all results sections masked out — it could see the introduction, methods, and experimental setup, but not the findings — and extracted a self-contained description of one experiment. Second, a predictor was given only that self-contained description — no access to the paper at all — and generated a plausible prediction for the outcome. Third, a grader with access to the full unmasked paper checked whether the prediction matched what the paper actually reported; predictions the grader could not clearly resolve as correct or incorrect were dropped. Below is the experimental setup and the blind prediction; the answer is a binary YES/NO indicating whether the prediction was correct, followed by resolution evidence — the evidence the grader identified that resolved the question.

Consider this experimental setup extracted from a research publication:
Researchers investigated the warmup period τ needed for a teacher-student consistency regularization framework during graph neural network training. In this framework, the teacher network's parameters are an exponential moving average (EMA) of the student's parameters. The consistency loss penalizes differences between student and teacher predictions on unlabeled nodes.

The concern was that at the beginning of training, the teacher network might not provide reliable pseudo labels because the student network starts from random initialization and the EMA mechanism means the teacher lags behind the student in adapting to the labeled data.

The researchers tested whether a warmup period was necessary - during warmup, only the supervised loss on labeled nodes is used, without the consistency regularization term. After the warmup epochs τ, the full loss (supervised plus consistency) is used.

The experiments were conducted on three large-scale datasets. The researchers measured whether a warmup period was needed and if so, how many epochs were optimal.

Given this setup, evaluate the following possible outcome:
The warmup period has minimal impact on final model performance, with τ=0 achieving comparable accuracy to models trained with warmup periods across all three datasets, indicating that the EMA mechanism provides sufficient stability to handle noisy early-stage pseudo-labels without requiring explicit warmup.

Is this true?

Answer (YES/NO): NO